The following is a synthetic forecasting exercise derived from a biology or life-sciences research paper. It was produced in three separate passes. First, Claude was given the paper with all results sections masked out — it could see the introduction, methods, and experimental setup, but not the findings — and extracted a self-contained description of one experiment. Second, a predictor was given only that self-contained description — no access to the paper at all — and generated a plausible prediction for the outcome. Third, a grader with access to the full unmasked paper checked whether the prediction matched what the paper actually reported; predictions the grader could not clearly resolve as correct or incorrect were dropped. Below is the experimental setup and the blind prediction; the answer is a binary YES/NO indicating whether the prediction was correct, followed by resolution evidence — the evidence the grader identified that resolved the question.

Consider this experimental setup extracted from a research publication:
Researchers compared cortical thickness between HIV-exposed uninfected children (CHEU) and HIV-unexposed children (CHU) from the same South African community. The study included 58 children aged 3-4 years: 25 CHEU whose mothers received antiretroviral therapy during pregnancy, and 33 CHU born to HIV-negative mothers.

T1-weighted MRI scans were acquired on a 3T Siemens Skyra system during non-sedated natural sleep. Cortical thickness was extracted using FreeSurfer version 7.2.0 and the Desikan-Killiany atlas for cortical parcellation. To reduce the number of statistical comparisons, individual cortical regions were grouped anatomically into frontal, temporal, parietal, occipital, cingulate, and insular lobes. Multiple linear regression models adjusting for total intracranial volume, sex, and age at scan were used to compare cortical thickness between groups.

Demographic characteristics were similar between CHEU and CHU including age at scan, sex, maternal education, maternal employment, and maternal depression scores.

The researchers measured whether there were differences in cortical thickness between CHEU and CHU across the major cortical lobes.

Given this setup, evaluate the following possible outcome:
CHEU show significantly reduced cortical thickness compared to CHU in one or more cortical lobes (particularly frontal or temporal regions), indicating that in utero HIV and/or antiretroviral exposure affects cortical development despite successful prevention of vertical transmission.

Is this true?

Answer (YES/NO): NO